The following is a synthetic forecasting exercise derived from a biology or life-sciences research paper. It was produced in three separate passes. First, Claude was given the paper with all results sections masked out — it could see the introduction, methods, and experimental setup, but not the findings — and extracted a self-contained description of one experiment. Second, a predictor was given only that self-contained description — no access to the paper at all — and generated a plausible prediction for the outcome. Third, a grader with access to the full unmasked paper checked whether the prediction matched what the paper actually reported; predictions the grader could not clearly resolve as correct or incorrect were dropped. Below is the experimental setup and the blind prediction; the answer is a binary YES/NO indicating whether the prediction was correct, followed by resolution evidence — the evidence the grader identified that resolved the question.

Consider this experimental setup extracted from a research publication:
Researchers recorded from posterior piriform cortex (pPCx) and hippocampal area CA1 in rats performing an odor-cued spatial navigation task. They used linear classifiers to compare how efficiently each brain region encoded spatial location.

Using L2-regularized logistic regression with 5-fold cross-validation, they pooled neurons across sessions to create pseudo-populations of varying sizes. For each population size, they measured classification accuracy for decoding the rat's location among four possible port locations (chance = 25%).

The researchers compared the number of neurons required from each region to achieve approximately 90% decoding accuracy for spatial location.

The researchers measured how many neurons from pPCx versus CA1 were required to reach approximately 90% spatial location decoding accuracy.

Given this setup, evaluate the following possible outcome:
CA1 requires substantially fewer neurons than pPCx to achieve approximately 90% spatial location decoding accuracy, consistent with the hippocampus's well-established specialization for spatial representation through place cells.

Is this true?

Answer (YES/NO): YES